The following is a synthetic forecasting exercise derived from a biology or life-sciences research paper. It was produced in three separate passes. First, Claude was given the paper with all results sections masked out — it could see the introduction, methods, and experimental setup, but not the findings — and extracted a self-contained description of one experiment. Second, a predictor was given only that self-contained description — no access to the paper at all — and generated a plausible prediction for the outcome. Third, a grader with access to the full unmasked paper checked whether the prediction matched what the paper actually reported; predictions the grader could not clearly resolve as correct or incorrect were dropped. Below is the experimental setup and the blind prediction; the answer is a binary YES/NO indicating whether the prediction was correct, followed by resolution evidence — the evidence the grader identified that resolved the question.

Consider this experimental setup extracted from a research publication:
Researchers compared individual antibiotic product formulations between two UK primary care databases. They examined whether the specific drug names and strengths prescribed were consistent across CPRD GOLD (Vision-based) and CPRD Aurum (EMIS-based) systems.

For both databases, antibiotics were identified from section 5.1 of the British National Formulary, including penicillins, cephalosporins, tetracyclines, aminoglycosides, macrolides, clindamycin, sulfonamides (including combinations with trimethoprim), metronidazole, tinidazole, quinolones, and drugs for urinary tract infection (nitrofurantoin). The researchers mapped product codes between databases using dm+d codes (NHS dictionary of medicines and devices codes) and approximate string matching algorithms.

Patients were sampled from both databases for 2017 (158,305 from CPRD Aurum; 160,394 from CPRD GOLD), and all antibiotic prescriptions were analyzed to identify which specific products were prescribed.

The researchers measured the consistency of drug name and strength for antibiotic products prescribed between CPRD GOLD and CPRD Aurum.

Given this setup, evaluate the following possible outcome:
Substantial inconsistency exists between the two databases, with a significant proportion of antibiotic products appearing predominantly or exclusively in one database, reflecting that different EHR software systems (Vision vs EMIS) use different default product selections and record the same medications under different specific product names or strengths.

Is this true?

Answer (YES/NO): NO